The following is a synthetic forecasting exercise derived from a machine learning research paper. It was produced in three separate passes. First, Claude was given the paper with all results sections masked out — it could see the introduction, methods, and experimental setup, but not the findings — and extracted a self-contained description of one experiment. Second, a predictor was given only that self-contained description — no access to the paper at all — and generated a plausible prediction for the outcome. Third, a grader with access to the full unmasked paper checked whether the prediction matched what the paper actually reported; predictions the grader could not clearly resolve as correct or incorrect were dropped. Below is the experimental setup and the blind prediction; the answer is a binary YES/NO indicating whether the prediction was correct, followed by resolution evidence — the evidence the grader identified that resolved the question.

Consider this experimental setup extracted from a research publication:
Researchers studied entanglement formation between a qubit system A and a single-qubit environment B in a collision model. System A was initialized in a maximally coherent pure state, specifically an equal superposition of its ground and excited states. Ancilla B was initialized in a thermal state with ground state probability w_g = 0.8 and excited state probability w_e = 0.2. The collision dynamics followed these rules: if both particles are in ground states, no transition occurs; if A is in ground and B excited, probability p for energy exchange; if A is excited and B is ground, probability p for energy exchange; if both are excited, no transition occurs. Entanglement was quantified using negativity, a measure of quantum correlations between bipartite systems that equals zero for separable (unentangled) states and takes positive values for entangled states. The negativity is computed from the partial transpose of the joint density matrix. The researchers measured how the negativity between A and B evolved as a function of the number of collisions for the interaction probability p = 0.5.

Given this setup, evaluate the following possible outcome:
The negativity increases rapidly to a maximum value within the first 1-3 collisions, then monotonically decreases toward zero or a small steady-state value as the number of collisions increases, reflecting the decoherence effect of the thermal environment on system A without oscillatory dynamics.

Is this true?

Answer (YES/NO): NO